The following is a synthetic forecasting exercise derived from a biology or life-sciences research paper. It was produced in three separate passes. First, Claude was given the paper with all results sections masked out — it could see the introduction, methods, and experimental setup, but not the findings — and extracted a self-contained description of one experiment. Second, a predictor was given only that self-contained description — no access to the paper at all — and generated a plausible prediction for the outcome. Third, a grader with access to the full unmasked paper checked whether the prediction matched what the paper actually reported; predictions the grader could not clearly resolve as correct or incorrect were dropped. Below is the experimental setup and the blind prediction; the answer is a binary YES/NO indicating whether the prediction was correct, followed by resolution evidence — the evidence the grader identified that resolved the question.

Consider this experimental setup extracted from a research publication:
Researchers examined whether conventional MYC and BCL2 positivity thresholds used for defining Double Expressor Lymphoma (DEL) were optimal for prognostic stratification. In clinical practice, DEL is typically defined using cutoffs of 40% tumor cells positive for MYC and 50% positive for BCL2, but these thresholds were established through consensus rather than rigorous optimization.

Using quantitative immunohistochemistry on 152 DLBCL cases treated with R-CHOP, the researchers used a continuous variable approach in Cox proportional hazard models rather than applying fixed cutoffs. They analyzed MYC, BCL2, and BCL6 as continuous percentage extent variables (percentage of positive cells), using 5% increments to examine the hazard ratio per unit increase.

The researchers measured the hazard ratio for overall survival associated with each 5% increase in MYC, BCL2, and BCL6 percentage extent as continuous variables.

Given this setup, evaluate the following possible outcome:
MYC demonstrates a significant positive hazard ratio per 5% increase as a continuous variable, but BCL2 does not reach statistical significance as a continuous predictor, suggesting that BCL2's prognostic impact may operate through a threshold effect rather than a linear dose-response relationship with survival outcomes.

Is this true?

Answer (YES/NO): NO